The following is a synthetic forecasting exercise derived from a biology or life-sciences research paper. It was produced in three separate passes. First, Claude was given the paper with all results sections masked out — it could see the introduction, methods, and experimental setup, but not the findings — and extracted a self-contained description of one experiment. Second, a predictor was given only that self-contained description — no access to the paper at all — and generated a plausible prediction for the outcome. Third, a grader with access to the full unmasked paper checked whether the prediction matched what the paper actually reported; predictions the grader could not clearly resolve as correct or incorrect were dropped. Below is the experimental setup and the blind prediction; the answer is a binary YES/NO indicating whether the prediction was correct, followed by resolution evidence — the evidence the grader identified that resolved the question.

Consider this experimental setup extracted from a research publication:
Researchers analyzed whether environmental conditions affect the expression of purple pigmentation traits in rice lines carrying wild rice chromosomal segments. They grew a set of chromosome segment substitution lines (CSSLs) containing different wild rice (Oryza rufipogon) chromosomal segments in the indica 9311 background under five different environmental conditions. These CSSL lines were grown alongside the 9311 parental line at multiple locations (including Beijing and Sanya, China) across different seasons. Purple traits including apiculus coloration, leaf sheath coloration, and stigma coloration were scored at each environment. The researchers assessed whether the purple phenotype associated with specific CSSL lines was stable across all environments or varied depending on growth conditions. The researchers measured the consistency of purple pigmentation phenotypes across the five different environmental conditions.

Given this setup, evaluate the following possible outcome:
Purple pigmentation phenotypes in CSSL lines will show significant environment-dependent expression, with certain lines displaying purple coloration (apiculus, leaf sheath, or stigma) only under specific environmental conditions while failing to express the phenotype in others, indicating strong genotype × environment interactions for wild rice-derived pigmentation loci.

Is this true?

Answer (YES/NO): NO